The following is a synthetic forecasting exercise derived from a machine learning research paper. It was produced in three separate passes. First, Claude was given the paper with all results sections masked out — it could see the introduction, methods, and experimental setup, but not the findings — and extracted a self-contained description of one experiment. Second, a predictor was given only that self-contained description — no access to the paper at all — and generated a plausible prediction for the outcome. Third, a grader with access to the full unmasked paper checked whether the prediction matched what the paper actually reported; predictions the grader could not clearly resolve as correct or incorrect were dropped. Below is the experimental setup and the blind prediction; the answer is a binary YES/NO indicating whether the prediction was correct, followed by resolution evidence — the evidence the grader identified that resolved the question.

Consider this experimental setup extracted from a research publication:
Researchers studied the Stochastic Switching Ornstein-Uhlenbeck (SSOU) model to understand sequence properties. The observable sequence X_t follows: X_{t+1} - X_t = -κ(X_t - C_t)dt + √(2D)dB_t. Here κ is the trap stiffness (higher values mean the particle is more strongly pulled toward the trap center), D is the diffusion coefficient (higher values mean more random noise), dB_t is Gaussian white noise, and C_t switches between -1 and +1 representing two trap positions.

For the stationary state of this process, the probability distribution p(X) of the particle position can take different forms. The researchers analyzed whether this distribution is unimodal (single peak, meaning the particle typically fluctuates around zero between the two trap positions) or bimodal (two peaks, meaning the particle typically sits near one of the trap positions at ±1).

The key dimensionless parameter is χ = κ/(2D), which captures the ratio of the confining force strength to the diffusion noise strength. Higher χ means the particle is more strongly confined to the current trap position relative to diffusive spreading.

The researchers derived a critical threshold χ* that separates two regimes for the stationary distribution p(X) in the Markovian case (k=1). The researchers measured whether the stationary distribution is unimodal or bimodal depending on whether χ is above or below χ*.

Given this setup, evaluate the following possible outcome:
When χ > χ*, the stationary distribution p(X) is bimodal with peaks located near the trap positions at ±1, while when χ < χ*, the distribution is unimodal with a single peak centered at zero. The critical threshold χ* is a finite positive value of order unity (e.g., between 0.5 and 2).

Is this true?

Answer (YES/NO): YES